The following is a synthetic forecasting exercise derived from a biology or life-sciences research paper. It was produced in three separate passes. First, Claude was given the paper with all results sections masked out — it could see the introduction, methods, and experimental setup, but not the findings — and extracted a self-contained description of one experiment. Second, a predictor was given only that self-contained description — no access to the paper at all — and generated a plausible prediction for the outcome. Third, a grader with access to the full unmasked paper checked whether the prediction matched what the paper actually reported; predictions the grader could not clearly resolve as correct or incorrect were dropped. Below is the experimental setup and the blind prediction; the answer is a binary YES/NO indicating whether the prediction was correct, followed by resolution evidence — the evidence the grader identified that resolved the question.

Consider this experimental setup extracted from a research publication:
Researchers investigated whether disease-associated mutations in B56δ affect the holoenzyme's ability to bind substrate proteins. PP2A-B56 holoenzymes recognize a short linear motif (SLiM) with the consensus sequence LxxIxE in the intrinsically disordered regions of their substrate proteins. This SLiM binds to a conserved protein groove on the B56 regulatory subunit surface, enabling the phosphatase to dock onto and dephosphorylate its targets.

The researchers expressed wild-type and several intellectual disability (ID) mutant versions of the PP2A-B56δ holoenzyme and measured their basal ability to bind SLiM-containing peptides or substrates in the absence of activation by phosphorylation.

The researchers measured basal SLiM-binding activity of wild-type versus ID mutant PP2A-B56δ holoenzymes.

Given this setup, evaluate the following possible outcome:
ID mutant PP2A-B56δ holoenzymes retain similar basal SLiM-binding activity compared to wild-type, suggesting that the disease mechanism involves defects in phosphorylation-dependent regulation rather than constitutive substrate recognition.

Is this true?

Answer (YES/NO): NO